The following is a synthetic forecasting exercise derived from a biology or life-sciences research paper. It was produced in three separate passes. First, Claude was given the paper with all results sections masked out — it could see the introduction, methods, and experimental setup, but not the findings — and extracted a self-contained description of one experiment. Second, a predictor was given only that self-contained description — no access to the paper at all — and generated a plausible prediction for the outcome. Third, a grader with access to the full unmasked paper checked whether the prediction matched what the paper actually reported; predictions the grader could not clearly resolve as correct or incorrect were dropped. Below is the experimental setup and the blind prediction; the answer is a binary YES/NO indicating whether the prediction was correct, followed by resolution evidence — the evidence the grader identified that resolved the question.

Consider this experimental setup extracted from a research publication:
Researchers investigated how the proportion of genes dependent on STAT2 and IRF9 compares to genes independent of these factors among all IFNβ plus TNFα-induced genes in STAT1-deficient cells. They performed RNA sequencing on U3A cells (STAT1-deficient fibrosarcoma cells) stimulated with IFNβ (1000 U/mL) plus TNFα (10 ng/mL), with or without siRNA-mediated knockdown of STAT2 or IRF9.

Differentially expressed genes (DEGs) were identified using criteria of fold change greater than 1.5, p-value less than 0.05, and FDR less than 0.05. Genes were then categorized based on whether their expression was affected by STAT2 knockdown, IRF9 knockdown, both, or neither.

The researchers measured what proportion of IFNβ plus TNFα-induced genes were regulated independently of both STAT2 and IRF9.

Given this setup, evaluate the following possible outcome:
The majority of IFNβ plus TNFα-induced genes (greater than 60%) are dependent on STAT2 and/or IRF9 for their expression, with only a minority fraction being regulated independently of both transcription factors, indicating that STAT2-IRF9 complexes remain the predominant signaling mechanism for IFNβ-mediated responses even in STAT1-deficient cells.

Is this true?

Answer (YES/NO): NO